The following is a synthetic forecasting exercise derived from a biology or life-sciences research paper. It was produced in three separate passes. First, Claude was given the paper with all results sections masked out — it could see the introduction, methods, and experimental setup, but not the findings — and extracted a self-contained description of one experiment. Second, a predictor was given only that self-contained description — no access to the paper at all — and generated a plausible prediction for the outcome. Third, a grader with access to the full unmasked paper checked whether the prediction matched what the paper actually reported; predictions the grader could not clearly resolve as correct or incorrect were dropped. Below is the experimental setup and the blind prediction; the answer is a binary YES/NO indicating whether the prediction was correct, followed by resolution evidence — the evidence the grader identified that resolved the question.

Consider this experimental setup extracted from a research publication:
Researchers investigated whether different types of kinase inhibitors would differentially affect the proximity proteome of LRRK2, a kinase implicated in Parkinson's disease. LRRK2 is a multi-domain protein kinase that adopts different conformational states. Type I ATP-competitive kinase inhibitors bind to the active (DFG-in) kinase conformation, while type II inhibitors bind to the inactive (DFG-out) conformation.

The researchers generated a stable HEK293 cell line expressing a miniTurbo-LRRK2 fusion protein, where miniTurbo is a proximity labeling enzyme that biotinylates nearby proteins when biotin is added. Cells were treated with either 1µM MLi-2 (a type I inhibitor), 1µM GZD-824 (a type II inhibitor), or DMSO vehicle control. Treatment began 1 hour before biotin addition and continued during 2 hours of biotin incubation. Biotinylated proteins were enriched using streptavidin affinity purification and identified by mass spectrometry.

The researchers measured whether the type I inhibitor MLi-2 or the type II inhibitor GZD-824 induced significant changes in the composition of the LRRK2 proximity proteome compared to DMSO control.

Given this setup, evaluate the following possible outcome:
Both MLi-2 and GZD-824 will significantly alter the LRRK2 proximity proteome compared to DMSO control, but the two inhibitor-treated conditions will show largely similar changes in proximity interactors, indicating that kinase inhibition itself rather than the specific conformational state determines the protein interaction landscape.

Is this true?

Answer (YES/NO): NO